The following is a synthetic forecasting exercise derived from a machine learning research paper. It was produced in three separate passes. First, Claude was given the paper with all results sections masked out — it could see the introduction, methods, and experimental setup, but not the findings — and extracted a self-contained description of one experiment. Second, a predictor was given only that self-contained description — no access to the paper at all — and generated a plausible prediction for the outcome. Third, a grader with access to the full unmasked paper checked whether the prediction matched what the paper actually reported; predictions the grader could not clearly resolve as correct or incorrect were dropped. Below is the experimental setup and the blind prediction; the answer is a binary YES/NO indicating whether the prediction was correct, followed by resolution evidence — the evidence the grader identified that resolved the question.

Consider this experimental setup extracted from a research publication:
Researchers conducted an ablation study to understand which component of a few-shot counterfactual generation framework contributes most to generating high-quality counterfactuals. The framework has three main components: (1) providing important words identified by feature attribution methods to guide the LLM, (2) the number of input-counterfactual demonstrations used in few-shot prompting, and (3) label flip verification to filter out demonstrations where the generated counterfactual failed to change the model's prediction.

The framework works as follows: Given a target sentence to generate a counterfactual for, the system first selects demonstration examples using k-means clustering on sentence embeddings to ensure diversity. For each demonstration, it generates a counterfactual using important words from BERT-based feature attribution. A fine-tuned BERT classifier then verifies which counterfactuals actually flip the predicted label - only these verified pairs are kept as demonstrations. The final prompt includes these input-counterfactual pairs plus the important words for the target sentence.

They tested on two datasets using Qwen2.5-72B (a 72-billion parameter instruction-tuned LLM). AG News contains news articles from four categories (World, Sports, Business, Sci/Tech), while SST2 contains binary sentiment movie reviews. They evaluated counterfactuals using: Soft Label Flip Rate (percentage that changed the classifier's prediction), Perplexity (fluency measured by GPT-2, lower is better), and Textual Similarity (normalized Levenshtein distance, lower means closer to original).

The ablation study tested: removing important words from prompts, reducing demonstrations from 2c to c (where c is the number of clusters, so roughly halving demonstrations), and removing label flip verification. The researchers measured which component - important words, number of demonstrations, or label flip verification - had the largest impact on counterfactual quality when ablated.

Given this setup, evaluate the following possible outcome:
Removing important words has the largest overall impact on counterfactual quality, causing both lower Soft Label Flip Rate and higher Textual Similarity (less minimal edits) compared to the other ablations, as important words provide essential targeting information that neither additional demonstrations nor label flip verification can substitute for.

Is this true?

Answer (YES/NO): NO